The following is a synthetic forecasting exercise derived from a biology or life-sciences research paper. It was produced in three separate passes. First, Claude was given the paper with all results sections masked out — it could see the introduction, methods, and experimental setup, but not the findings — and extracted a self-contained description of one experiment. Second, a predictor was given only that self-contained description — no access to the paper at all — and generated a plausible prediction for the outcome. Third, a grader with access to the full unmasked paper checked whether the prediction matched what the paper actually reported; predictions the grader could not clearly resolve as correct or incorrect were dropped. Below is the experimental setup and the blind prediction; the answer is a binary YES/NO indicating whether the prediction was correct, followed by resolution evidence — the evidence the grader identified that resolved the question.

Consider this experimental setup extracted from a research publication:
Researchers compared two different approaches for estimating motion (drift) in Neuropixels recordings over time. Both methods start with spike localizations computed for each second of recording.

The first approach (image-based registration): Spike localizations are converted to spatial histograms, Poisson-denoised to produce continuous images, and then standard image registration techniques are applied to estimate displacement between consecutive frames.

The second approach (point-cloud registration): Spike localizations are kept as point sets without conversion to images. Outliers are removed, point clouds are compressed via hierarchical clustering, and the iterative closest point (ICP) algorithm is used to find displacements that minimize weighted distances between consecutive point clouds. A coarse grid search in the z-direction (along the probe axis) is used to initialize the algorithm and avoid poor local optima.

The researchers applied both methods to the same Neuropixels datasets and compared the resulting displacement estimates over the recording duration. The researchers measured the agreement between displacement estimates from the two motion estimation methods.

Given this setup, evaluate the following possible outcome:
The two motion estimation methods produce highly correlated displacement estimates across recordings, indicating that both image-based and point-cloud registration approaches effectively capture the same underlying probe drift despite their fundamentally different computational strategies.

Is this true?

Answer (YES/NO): YES